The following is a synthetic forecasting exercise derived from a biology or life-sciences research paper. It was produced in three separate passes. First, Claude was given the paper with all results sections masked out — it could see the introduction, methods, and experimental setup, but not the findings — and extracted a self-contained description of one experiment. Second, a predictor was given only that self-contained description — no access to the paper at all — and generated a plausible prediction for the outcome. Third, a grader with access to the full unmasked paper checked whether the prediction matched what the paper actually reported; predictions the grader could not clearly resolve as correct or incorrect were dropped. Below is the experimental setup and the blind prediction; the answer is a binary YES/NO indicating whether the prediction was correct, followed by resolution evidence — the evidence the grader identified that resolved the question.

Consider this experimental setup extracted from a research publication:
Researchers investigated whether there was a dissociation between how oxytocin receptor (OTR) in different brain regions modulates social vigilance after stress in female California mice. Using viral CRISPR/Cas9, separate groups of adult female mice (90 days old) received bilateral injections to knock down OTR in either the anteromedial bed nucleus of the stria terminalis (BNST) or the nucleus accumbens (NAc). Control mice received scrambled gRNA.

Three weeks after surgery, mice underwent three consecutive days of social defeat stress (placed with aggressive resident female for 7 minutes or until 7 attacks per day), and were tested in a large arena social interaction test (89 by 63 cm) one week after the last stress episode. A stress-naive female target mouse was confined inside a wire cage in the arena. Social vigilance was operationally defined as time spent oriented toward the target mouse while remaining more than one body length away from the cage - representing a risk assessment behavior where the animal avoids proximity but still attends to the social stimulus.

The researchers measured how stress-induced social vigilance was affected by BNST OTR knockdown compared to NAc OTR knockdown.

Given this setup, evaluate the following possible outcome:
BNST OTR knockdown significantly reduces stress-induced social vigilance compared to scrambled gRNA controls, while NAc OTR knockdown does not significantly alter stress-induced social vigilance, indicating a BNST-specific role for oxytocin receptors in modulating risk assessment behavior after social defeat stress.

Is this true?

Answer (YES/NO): NO